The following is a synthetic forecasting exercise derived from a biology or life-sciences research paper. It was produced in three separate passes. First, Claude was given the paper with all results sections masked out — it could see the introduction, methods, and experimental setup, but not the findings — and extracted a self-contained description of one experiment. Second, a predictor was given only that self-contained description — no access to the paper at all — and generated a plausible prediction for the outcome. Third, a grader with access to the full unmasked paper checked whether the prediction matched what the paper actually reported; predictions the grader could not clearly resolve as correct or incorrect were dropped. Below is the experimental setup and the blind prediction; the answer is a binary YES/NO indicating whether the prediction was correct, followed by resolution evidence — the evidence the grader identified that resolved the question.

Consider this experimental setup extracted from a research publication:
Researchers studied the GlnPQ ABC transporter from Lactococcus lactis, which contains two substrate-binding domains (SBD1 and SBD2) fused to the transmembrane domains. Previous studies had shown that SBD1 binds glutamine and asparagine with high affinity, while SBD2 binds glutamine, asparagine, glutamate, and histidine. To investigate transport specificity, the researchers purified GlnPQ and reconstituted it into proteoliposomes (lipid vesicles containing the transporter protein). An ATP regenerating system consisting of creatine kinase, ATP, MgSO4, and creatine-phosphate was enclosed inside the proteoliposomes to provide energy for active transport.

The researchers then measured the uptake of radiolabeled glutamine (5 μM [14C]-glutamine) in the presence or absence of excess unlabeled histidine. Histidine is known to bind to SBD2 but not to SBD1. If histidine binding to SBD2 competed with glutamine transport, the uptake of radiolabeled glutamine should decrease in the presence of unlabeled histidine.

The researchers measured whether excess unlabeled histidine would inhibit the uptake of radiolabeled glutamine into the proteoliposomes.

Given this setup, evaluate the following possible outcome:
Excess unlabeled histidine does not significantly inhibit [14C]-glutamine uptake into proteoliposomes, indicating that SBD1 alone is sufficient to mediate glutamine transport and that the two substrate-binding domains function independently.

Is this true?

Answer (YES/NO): NO